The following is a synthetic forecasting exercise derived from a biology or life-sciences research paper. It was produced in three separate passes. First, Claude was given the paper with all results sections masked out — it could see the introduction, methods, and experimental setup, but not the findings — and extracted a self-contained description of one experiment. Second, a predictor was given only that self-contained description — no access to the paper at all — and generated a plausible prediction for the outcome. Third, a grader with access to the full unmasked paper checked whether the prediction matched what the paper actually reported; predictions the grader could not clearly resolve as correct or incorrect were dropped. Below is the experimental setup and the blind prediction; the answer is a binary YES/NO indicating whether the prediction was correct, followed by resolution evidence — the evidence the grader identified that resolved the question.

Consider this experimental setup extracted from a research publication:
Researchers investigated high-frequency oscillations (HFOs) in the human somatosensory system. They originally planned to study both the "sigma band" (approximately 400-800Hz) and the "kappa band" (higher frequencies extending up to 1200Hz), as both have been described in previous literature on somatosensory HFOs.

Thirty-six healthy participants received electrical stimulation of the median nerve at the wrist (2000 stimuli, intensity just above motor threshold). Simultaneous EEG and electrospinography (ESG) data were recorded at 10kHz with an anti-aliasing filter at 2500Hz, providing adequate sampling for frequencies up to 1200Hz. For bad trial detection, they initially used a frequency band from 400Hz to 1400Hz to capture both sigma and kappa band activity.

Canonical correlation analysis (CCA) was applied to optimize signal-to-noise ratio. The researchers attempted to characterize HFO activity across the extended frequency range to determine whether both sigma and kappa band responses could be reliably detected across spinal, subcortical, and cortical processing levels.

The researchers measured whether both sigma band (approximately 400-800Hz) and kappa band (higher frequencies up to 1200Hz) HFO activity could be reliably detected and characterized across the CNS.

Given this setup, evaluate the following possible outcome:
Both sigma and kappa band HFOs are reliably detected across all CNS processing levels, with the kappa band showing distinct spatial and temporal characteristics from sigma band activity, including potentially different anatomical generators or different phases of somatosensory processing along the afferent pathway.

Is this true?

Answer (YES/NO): NO